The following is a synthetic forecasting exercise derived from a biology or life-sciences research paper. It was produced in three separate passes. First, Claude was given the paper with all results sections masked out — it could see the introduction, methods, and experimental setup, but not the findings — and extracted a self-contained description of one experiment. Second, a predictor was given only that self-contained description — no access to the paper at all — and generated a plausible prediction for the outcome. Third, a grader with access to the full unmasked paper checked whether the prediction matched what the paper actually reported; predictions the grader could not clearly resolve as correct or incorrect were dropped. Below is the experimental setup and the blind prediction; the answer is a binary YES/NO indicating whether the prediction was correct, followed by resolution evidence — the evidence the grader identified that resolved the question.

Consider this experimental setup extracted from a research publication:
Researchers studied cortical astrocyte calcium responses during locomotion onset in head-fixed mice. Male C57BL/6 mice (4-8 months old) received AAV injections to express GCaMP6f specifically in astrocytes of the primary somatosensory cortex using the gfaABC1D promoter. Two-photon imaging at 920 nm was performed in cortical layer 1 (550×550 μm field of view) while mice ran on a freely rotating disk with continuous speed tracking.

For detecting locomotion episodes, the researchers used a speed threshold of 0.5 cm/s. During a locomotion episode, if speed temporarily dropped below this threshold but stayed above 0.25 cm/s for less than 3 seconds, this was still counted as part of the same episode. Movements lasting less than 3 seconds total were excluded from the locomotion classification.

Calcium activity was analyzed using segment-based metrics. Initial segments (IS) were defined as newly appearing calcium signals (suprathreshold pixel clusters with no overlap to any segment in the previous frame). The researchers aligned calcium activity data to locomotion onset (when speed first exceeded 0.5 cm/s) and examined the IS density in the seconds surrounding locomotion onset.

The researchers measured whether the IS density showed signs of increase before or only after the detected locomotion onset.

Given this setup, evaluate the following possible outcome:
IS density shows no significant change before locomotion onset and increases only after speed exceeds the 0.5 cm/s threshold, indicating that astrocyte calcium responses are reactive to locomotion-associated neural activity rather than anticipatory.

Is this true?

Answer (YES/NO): YES